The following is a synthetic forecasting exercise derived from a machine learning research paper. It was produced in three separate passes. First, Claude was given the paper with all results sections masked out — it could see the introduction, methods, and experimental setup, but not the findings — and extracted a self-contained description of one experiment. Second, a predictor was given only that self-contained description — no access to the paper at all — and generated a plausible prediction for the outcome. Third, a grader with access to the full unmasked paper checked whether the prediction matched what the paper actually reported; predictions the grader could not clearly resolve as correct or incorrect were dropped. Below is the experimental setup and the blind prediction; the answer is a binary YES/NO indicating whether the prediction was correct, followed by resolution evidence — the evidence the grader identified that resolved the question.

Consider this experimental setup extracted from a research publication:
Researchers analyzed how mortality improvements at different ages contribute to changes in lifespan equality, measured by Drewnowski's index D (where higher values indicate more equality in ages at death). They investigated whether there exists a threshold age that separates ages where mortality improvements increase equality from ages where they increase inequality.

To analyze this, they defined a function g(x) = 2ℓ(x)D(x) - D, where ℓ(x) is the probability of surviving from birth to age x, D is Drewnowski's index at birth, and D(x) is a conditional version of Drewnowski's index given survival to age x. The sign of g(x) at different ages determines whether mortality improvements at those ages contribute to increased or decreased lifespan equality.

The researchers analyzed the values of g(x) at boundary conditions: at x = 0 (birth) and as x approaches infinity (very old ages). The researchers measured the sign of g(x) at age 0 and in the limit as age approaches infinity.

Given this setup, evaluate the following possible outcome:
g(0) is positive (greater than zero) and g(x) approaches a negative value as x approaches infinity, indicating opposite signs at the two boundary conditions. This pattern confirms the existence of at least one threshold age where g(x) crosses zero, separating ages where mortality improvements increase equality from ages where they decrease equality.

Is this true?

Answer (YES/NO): YES